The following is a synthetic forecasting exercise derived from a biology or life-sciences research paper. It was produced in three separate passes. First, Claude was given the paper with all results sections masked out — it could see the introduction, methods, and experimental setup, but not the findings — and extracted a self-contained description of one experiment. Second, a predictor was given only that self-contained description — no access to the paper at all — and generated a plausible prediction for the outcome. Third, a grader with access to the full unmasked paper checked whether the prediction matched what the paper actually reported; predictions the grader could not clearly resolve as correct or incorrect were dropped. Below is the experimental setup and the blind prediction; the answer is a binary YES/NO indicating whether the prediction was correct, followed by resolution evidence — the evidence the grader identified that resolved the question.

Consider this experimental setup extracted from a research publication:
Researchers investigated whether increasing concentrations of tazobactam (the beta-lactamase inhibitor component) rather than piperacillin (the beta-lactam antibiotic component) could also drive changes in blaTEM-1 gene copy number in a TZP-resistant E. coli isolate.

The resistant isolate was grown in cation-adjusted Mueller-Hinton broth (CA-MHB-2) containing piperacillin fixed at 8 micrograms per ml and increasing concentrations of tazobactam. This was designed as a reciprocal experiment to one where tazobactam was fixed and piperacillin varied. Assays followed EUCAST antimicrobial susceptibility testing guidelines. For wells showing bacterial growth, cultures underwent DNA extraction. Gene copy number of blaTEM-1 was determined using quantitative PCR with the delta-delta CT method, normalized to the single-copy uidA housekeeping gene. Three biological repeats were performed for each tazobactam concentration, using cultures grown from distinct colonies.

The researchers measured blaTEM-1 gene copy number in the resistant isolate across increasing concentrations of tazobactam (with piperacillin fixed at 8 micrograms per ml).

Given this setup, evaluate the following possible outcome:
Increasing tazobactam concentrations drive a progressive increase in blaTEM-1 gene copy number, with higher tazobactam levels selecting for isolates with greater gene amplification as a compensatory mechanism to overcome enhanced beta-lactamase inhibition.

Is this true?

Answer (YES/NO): NO